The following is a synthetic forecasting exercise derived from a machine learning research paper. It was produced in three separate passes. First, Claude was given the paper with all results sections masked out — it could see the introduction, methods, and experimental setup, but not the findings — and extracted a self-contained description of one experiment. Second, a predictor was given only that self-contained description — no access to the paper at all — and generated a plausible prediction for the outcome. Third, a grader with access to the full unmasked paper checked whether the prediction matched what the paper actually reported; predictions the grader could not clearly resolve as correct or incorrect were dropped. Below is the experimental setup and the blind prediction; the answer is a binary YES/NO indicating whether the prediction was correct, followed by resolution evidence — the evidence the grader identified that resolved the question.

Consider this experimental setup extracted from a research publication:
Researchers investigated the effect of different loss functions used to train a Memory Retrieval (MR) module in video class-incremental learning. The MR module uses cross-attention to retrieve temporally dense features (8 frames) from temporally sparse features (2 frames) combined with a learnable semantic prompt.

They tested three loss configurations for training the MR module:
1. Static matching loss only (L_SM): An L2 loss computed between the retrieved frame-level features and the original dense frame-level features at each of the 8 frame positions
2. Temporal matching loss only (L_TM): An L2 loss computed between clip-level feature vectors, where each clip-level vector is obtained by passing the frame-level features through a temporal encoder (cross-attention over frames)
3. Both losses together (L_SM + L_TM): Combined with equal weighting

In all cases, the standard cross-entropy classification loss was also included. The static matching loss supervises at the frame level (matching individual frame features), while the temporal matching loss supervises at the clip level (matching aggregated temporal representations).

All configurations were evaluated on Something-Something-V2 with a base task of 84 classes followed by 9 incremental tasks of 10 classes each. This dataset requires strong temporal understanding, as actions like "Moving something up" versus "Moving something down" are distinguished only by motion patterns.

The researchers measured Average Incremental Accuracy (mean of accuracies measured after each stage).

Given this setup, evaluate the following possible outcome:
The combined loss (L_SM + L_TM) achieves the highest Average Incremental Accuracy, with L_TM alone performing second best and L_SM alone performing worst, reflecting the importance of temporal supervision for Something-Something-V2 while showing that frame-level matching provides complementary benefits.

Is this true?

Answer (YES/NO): NO